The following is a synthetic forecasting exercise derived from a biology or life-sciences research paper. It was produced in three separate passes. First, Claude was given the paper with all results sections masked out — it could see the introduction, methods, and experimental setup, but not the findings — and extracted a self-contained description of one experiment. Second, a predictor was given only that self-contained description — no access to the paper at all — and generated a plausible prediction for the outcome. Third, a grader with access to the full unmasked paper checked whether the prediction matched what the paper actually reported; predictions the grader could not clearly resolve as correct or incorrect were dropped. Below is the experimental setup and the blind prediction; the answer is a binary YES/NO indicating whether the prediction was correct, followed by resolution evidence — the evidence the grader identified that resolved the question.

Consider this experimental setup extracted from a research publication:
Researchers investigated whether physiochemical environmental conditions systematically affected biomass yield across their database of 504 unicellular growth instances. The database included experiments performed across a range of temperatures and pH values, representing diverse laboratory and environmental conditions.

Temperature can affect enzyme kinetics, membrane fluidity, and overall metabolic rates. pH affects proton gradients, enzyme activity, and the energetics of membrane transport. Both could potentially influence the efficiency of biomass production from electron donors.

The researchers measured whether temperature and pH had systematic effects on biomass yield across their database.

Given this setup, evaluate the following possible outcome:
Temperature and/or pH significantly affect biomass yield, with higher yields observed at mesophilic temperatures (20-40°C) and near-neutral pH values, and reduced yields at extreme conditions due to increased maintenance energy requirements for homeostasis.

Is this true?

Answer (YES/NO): NO